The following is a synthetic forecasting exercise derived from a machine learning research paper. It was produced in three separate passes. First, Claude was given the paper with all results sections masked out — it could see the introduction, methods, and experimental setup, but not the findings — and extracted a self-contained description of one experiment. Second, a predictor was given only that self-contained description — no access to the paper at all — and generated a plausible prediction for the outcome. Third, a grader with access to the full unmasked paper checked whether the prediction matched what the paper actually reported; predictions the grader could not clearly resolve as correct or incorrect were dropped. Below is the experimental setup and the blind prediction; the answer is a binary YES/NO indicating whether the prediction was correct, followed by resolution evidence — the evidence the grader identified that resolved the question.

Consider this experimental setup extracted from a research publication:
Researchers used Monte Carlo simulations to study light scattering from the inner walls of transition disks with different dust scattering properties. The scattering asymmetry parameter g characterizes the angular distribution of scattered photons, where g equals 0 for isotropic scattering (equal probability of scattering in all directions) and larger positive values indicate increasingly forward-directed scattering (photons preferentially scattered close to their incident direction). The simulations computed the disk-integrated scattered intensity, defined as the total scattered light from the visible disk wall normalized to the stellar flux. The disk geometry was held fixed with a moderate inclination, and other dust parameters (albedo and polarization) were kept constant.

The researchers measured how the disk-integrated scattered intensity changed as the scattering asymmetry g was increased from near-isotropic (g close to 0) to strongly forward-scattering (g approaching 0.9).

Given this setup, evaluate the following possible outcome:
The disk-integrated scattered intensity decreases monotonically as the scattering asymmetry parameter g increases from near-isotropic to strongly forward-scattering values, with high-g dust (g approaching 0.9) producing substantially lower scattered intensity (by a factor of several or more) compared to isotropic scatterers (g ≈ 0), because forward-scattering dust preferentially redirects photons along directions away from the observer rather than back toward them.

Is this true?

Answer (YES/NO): YES